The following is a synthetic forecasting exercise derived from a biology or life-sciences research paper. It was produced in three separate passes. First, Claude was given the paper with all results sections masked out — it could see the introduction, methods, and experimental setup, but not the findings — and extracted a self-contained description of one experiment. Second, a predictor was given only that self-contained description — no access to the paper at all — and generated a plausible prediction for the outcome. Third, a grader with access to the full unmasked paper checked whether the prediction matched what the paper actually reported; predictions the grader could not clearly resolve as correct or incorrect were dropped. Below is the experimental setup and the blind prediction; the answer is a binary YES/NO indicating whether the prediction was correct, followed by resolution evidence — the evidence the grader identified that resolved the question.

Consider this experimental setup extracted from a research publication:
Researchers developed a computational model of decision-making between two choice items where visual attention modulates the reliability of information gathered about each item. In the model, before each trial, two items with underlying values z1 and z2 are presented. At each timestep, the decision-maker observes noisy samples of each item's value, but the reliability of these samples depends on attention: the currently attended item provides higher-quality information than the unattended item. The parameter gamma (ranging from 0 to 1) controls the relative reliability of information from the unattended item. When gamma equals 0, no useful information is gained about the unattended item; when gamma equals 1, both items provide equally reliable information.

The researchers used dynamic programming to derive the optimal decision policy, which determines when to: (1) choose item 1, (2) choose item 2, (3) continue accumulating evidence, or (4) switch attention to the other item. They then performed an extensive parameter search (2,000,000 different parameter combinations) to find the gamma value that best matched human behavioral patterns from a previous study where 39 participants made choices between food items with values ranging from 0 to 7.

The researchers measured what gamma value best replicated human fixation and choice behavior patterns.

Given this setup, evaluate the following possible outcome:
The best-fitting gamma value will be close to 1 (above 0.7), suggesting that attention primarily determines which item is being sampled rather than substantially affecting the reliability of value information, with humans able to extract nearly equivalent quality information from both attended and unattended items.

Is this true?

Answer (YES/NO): NO